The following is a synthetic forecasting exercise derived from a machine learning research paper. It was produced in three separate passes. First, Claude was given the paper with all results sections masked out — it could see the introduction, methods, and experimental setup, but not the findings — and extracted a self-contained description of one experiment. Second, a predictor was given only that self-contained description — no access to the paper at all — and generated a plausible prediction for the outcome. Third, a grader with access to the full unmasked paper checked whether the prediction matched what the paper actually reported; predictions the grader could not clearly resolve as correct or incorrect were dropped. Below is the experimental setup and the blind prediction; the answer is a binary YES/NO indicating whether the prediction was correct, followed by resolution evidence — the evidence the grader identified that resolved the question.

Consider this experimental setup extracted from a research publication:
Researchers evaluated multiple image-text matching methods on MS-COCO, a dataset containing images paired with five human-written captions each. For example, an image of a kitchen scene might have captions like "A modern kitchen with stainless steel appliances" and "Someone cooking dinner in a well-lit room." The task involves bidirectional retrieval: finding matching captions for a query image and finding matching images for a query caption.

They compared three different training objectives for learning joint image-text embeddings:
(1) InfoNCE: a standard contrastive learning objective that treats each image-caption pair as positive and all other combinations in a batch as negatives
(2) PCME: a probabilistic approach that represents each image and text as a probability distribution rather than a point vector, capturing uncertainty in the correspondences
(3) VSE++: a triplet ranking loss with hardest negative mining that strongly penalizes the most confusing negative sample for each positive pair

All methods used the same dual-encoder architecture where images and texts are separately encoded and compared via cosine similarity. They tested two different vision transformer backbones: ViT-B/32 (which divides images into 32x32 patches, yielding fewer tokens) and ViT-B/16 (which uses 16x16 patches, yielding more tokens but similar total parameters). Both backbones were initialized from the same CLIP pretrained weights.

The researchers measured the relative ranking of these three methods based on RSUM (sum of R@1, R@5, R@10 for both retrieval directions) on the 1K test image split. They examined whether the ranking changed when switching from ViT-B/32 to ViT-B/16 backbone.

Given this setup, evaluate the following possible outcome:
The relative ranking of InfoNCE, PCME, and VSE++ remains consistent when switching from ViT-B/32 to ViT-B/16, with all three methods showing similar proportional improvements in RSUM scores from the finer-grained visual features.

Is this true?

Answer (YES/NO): NO